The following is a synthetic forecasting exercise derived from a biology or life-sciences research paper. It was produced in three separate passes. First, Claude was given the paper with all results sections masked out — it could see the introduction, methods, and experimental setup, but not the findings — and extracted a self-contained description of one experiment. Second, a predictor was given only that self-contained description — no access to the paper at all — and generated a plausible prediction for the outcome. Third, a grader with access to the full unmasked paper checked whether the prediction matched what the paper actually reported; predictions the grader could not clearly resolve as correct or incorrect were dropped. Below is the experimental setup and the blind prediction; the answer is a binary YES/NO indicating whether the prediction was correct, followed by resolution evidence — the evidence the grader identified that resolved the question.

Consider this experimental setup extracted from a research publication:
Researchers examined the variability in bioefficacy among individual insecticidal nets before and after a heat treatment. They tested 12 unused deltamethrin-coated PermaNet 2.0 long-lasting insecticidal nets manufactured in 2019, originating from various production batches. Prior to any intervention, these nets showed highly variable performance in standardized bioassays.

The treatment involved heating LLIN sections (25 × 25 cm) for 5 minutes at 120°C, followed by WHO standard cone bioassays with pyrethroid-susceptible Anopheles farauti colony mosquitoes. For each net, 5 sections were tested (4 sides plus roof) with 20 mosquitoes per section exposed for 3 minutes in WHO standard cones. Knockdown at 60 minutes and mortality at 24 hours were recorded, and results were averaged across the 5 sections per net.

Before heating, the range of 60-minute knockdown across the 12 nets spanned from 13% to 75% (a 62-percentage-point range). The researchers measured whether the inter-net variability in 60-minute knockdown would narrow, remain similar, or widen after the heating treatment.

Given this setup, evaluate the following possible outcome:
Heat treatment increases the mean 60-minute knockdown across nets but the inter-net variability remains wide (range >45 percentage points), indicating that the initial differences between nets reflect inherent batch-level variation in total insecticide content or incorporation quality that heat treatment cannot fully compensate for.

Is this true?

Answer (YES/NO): NO